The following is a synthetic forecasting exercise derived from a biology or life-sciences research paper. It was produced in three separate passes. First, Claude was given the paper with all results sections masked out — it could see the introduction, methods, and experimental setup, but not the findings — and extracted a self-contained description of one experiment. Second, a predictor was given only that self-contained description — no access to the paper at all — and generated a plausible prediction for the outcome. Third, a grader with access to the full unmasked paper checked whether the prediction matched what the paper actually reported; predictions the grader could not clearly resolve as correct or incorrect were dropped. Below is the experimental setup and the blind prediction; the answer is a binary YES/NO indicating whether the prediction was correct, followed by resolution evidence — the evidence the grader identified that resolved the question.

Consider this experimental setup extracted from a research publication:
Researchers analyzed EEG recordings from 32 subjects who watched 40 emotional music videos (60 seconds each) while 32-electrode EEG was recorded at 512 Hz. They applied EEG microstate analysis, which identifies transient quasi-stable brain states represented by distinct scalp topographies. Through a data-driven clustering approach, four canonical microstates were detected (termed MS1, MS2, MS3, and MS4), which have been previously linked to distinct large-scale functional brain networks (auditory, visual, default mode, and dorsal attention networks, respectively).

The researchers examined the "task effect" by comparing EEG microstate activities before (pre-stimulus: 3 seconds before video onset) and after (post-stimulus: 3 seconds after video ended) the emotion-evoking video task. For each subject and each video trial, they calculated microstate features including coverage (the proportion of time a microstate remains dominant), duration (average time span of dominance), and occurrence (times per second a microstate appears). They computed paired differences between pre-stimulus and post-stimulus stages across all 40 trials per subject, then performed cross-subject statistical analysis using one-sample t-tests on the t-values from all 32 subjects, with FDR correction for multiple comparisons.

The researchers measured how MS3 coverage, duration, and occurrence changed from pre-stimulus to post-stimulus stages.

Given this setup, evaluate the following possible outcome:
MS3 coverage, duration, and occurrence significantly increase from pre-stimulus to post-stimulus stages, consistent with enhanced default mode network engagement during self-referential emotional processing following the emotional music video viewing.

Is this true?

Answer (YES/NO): NO